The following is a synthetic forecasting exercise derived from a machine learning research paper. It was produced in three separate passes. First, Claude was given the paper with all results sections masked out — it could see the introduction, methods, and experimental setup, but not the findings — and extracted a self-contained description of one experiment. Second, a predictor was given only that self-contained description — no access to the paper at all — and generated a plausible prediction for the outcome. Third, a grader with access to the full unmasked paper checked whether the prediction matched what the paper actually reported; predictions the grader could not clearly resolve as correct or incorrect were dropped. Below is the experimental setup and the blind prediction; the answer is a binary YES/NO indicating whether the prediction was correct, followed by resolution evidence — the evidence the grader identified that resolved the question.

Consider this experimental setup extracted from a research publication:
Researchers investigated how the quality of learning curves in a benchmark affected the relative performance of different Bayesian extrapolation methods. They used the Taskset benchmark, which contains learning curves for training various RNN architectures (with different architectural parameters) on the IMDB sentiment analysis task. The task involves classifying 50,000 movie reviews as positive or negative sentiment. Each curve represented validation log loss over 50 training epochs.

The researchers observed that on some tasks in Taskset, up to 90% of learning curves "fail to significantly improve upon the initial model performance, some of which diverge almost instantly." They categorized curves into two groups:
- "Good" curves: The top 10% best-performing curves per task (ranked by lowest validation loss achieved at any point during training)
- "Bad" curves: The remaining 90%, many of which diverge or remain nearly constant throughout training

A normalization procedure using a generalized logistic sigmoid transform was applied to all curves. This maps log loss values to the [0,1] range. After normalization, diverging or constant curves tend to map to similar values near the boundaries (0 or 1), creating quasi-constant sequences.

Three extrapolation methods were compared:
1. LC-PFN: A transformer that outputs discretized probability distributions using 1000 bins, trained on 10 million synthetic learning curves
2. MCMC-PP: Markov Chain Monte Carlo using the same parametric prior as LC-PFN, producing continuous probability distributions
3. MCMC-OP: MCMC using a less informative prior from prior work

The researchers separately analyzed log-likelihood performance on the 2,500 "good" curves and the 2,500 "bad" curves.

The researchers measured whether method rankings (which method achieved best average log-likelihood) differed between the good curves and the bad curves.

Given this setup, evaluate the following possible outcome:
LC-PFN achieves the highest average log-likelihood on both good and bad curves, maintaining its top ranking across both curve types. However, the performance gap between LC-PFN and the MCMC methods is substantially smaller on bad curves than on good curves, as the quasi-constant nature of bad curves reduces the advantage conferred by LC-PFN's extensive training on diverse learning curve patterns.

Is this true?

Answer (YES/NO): NO